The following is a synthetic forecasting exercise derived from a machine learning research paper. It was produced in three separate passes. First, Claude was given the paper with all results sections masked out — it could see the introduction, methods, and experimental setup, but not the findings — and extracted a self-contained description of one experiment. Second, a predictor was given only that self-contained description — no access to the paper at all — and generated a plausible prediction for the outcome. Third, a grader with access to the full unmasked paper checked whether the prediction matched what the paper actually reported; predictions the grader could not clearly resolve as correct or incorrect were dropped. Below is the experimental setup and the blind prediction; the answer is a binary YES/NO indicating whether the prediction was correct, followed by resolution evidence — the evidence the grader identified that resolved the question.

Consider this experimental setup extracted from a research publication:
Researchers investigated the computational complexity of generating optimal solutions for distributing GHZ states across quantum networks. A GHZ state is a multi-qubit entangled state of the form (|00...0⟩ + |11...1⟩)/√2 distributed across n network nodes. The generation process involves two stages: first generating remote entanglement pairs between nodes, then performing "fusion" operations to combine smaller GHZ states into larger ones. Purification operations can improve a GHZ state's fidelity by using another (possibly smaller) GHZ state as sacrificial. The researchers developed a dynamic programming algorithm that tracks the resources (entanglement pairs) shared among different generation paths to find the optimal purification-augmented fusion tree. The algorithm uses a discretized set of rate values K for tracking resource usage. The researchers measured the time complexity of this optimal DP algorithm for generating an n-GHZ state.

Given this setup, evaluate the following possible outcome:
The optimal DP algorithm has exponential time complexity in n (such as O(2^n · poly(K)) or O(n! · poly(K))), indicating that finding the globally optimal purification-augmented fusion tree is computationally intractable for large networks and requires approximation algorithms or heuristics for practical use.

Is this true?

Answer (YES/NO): NO